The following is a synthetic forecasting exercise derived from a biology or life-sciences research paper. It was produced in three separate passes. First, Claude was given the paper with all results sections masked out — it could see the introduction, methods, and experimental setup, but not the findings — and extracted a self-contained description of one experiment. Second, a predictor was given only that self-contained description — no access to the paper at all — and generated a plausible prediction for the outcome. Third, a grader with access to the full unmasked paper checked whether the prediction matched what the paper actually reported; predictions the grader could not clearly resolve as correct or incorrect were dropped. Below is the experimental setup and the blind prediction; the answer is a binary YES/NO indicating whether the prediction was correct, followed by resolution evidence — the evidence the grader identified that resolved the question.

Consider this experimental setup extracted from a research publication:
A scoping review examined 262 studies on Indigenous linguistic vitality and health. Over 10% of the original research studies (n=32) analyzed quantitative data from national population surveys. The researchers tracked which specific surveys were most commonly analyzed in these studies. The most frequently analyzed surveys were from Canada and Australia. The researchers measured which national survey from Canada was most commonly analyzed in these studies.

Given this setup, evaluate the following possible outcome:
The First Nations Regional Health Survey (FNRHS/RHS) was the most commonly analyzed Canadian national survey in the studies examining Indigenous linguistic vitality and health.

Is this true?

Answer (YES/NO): NO